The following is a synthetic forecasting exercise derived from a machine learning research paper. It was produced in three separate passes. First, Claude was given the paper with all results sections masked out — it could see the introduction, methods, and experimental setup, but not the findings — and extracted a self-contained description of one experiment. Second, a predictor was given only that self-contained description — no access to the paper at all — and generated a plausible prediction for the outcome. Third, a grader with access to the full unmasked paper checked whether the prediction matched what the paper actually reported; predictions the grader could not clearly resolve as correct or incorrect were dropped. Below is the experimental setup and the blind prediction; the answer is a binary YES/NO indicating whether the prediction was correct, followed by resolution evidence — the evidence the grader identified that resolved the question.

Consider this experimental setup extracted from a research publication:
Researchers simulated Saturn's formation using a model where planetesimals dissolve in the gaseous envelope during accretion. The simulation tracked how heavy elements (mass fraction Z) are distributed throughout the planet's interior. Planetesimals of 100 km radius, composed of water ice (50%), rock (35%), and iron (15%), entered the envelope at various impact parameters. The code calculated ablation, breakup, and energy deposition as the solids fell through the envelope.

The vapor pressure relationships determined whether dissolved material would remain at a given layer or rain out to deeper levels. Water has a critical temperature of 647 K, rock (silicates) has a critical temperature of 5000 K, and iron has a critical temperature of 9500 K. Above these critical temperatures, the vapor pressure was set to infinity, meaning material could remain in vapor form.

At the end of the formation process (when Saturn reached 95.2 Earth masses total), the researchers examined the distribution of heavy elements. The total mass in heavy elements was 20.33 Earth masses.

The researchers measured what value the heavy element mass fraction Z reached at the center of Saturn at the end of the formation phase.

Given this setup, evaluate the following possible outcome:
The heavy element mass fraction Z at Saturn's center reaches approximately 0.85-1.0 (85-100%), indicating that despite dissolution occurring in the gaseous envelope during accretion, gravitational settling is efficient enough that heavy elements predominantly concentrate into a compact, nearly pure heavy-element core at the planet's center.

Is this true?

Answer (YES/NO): YES